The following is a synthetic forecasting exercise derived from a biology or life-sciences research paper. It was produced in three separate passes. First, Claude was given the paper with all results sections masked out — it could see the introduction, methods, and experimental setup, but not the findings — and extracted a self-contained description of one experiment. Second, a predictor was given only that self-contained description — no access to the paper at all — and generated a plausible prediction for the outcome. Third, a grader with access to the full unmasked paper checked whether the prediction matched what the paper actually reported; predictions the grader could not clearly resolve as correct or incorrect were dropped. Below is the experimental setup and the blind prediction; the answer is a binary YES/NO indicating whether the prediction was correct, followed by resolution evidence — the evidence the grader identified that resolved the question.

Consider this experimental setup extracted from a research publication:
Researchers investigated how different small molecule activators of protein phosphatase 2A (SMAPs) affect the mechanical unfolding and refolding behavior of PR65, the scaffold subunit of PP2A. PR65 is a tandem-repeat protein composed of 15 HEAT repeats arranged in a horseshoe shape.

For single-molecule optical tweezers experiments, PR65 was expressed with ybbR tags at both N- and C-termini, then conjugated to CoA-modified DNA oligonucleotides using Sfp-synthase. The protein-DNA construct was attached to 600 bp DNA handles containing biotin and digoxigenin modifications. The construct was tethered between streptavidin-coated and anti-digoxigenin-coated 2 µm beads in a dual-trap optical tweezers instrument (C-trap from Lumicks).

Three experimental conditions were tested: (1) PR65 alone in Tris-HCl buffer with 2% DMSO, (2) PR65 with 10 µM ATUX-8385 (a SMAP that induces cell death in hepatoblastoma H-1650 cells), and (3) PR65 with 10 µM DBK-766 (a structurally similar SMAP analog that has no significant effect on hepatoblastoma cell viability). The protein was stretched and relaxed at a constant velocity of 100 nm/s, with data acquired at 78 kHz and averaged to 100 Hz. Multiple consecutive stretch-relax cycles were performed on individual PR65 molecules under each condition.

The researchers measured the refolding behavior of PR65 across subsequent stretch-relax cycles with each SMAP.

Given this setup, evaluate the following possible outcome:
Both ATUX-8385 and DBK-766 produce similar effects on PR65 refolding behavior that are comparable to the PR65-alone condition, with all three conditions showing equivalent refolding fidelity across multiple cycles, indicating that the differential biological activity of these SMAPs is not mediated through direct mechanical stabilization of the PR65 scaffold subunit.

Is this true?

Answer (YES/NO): NO